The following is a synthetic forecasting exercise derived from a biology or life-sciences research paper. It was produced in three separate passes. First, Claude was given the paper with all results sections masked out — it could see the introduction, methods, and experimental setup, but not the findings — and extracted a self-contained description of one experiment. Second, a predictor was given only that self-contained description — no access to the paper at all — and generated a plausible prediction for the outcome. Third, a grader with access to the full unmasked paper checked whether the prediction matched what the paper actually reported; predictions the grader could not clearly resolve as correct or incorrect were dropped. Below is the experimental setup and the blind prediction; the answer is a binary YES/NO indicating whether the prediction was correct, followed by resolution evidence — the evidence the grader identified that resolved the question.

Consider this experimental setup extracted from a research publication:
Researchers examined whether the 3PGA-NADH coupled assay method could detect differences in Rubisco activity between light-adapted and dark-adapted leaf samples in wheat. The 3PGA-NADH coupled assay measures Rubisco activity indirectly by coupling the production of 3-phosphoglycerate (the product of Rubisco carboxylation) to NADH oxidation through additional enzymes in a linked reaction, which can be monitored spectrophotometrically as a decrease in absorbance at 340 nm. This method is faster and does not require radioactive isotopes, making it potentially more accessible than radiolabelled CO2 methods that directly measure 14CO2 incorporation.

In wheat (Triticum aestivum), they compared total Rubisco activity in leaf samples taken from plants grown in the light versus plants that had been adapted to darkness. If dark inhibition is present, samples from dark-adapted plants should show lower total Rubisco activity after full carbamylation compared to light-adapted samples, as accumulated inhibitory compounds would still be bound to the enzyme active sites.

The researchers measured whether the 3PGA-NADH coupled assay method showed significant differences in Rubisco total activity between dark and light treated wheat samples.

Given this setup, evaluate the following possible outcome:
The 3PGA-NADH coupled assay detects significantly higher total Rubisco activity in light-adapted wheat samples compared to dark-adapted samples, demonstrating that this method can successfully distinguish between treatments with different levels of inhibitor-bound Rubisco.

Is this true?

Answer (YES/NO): NO